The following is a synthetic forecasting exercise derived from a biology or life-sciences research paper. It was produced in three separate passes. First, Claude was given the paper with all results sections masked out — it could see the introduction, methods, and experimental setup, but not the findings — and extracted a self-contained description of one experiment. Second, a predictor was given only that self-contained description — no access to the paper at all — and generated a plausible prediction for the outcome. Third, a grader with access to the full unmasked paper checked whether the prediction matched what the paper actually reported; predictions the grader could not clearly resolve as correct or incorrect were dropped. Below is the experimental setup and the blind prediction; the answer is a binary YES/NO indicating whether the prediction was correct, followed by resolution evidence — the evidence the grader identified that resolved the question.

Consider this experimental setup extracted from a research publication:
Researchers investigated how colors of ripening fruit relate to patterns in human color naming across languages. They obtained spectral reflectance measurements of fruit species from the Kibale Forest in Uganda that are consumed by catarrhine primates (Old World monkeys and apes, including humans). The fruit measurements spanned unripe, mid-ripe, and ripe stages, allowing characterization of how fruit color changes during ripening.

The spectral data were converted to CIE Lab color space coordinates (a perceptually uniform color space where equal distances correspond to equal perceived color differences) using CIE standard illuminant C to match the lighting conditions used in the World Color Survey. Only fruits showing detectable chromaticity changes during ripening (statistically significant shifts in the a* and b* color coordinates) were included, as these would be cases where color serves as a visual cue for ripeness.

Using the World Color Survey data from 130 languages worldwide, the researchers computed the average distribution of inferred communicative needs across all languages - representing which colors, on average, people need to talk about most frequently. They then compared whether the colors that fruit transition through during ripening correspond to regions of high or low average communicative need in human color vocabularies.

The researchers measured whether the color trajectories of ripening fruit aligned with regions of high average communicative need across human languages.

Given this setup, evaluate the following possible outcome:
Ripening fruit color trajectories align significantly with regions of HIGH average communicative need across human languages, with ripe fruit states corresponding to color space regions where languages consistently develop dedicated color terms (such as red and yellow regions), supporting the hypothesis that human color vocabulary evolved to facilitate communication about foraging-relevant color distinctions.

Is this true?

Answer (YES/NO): YES